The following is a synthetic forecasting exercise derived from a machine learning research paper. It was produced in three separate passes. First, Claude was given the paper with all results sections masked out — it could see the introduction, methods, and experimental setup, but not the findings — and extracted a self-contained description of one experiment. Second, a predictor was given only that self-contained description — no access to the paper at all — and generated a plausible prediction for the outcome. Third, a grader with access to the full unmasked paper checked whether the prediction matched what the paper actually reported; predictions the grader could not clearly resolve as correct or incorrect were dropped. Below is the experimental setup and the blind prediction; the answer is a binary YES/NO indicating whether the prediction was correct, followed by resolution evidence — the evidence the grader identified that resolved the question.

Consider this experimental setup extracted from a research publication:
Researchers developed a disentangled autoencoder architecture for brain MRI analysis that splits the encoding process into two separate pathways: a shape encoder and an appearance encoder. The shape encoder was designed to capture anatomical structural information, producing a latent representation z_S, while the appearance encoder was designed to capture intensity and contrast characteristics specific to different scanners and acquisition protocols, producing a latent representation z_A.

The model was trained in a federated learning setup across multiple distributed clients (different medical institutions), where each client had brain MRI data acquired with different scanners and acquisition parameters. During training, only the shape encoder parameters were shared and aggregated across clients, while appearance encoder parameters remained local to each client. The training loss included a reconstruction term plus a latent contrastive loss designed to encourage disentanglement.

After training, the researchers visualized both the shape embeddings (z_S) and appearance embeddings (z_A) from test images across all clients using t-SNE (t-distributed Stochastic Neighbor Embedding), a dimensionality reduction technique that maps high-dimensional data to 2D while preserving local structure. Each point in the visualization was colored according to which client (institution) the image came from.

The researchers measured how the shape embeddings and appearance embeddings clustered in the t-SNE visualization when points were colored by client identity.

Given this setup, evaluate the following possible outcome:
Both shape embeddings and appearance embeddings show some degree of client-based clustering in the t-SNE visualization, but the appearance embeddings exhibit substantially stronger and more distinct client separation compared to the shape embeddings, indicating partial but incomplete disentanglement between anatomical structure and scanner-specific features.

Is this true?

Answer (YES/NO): NO